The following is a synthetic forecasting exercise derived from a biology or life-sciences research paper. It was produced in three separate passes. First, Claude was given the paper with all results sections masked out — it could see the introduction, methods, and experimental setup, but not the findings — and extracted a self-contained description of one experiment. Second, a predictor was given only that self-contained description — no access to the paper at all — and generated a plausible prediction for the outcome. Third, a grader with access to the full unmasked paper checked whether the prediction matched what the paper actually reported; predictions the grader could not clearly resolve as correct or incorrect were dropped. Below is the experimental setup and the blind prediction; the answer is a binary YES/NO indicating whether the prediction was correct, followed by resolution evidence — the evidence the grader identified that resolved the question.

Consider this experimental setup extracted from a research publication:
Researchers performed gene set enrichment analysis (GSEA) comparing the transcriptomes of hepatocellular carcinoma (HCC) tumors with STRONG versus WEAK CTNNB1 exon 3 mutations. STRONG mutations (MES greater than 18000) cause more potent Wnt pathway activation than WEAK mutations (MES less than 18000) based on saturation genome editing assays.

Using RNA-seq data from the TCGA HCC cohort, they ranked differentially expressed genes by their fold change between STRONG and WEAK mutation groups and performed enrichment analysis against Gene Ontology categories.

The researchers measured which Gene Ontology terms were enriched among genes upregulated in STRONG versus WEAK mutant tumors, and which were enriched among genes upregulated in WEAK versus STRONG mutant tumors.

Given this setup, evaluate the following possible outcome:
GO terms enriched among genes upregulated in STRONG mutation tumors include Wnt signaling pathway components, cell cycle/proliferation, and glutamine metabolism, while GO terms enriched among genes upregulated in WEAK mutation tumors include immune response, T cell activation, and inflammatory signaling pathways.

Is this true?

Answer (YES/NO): NO